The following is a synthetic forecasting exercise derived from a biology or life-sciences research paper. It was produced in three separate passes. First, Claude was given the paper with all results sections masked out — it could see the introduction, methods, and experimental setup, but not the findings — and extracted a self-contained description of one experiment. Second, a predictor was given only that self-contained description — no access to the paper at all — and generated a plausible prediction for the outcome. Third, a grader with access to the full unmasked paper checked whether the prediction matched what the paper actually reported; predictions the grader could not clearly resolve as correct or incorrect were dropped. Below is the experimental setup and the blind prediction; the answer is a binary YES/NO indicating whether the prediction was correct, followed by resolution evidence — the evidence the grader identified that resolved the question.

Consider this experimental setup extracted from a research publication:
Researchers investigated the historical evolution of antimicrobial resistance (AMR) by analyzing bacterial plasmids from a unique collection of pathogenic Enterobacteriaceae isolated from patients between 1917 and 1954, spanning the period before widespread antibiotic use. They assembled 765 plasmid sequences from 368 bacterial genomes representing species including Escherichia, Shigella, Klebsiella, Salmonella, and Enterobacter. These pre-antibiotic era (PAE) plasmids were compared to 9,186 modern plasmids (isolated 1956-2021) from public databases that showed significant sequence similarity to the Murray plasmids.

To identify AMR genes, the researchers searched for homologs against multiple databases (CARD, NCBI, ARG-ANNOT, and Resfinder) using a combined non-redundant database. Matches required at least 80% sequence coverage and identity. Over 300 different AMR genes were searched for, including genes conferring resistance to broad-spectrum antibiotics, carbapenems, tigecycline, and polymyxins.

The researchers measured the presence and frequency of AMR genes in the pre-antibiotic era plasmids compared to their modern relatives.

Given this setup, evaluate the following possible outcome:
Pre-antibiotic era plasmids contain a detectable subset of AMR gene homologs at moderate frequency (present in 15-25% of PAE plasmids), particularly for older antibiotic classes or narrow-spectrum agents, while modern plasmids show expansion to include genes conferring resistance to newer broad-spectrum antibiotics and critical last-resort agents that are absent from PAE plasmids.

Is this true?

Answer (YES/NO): NO